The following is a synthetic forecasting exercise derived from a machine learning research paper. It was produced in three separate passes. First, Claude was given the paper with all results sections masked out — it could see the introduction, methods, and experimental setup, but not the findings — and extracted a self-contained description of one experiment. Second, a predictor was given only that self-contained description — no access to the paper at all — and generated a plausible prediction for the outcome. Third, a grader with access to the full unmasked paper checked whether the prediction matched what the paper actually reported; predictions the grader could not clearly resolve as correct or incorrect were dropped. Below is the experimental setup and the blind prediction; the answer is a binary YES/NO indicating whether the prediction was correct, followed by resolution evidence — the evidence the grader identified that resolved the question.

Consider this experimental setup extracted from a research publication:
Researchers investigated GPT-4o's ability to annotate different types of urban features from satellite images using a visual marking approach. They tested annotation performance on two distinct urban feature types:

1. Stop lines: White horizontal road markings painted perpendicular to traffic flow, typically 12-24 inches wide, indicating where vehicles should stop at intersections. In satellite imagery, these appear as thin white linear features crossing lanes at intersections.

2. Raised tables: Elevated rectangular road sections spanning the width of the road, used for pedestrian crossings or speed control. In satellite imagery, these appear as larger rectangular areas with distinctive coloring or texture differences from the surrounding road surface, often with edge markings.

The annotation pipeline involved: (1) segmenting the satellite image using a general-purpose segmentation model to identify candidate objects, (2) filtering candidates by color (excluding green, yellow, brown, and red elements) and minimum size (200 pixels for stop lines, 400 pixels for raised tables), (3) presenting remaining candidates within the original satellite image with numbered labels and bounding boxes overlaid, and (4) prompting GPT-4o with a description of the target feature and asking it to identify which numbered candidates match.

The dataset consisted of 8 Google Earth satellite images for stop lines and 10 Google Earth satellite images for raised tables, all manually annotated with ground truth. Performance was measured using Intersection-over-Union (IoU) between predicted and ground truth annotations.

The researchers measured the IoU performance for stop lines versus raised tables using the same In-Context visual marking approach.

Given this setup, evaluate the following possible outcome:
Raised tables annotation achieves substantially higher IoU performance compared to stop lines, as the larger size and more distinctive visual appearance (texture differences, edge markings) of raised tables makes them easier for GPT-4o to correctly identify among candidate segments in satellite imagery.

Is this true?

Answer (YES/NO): YES